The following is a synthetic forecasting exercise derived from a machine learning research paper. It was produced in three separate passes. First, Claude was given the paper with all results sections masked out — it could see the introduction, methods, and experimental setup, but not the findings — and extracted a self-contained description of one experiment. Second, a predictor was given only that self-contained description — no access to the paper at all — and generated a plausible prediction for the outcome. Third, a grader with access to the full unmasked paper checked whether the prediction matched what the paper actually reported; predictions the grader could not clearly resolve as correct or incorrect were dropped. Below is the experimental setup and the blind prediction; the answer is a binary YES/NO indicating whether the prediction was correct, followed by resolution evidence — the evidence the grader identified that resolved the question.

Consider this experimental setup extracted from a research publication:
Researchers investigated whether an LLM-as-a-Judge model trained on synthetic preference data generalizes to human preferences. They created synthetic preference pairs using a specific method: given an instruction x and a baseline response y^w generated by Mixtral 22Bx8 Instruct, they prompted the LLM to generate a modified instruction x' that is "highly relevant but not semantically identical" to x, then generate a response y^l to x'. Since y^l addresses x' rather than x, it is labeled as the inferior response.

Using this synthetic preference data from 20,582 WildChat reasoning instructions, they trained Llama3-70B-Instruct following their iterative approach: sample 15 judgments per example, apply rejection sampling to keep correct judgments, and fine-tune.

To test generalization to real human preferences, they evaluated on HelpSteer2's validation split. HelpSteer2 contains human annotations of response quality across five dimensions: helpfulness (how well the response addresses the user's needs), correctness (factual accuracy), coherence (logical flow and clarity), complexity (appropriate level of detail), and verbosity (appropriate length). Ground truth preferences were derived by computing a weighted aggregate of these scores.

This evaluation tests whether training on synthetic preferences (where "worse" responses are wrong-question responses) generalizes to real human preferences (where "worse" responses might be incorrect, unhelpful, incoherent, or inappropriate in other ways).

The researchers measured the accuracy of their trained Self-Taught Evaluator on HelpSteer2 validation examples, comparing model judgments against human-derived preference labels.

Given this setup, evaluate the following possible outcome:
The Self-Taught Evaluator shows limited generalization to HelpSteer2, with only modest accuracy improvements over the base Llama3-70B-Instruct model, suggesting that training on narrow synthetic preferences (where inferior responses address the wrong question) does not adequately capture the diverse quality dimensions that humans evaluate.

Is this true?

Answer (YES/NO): NO